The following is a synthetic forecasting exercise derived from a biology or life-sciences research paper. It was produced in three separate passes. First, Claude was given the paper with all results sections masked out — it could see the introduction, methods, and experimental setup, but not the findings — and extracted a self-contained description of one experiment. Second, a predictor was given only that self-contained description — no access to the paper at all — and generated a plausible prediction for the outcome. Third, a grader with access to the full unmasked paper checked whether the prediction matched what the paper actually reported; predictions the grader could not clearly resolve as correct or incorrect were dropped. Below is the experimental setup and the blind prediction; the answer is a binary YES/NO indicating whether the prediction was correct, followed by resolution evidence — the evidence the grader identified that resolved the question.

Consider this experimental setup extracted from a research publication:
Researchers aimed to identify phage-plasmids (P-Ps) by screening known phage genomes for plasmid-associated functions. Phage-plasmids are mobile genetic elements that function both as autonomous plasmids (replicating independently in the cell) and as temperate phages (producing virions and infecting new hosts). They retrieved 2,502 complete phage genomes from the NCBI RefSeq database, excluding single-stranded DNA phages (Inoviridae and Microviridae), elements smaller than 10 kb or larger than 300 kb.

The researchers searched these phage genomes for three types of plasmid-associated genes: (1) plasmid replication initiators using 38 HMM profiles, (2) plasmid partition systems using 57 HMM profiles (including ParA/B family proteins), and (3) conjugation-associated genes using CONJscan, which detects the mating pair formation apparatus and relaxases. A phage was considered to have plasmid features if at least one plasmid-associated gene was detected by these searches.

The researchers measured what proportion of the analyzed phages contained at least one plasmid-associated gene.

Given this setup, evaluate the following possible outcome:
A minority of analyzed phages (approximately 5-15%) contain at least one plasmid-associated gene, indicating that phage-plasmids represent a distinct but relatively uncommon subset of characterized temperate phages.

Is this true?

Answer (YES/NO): YES